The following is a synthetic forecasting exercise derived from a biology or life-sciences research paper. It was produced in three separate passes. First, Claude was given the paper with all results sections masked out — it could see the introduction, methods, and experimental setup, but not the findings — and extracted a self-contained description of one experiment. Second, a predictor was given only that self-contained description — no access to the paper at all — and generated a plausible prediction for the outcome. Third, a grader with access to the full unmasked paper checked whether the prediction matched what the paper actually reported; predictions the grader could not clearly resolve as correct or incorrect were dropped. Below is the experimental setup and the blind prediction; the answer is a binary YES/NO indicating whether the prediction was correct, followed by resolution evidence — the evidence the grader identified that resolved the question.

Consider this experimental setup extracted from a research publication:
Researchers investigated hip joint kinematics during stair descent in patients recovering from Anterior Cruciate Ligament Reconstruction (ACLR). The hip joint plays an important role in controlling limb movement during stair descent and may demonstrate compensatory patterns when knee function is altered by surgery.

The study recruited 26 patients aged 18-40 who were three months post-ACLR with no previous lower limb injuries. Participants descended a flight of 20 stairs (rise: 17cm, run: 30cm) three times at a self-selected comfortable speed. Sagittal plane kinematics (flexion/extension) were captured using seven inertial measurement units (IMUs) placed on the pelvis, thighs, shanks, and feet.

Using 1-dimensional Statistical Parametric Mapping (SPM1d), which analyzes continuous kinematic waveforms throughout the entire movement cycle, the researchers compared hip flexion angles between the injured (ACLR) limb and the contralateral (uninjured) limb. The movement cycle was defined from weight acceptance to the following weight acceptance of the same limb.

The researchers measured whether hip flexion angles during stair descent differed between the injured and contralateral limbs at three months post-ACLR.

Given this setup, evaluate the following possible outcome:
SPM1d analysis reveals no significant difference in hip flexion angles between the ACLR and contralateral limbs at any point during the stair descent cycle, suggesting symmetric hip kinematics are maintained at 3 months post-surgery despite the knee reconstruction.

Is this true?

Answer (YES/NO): NO